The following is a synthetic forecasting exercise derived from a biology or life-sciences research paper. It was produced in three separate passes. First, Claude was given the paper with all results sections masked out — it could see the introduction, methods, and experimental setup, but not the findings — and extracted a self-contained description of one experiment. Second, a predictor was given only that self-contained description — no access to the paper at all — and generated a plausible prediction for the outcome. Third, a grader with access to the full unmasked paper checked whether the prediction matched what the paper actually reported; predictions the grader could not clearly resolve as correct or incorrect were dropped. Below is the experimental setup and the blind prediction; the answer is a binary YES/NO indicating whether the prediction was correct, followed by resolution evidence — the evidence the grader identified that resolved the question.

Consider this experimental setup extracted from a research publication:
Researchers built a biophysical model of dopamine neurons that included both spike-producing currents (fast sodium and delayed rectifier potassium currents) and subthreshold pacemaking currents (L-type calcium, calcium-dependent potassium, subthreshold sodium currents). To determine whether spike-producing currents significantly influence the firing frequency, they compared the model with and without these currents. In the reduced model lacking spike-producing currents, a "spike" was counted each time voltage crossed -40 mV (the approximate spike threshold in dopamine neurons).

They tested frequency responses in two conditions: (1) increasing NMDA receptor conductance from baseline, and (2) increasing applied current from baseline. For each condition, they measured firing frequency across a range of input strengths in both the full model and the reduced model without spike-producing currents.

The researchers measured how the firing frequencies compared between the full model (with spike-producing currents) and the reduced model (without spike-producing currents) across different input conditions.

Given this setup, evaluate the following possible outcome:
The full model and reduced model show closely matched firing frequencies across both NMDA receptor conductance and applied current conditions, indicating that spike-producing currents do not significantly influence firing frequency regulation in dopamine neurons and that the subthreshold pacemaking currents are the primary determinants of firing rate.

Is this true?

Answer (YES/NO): YES